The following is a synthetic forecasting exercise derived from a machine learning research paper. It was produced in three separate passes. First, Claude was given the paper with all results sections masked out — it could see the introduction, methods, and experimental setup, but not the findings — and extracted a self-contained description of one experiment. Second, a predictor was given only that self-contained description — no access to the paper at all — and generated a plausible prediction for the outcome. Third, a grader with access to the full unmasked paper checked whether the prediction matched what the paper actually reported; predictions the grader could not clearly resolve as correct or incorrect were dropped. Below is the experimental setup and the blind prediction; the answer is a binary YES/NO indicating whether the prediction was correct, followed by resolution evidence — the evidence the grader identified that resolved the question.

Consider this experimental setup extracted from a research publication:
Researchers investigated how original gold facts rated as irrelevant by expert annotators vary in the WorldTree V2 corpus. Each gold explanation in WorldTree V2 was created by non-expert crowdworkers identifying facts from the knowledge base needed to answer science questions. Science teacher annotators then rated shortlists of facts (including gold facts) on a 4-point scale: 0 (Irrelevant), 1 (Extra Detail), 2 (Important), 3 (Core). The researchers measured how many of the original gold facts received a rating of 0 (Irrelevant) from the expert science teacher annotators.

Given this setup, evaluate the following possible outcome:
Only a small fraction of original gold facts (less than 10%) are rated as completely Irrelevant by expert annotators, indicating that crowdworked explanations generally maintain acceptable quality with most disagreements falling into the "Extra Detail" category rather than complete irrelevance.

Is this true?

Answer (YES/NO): NO